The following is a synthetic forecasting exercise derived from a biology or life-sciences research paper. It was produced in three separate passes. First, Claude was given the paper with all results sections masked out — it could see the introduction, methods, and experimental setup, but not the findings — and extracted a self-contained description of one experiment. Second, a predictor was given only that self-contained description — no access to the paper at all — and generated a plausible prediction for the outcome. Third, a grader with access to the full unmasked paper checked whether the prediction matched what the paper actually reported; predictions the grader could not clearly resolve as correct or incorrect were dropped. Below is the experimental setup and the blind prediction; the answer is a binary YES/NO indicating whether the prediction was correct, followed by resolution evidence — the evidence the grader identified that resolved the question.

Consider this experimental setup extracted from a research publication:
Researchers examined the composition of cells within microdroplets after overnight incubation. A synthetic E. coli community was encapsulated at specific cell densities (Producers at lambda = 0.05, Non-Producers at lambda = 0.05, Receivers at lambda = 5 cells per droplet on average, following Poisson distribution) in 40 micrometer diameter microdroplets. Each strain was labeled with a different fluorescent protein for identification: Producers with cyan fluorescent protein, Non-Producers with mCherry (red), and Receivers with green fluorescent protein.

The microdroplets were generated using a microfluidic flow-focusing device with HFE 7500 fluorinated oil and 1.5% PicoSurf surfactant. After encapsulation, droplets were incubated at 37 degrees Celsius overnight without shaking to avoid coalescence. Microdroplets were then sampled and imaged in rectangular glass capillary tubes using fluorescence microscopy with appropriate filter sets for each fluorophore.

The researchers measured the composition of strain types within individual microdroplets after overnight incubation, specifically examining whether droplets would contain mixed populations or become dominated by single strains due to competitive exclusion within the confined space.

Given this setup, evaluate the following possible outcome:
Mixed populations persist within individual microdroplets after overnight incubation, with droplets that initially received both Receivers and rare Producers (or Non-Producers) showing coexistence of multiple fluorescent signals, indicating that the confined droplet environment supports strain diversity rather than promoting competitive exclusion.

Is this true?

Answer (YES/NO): NO